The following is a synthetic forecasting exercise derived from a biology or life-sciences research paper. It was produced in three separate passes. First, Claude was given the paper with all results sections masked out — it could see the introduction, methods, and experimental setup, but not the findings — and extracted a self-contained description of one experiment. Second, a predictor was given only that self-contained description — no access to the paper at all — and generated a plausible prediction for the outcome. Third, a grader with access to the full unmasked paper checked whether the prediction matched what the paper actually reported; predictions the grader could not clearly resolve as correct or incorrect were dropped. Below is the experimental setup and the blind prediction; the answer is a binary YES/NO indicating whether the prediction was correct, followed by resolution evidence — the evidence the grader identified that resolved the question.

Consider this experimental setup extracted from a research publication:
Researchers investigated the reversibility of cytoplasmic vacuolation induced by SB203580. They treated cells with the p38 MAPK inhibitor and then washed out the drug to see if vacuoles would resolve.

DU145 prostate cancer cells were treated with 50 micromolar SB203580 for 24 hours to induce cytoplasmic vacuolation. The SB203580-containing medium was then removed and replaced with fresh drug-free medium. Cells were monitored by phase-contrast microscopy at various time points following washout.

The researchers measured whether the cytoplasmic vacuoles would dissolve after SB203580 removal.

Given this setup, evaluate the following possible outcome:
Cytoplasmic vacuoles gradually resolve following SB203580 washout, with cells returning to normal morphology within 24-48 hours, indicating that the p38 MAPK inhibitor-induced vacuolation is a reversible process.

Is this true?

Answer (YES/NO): NO